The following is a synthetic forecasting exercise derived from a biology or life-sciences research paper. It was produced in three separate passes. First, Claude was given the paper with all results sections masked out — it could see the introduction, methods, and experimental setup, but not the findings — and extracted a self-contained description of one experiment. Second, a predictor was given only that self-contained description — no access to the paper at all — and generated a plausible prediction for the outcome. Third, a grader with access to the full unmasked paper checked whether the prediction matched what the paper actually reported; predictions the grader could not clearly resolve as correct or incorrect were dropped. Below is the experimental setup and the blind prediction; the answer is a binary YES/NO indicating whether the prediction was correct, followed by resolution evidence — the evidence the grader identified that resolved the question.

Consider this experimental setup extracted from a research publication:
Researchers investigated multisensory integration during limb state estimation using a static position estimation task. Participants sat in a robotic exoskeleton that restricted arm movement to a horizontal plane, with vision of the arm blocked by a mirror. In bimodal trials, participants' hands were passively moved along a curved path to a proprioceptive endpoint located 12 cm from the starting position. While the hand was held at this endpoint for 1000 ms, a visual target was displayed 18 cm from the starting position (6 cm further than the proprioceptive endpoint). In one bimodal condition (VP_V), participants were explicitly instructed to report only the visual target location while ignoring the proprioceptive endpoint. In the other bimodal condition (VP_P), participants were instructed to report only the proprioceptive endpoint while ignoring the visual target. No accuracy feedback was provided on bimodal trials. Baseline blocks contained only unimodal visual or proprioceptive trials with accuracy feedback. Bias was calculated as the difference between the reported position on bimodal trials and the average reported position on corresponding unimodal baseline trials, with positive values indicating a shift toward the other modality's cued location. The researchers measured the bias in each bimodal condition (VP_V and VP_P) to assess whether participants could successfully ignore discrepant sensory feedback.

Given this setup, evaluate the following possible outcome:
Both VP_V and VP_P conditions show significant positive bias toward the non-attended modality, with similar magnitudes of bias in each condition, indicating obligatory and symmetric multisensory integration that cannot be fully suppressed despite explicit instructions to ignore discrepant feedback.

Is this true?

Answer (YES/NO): NO